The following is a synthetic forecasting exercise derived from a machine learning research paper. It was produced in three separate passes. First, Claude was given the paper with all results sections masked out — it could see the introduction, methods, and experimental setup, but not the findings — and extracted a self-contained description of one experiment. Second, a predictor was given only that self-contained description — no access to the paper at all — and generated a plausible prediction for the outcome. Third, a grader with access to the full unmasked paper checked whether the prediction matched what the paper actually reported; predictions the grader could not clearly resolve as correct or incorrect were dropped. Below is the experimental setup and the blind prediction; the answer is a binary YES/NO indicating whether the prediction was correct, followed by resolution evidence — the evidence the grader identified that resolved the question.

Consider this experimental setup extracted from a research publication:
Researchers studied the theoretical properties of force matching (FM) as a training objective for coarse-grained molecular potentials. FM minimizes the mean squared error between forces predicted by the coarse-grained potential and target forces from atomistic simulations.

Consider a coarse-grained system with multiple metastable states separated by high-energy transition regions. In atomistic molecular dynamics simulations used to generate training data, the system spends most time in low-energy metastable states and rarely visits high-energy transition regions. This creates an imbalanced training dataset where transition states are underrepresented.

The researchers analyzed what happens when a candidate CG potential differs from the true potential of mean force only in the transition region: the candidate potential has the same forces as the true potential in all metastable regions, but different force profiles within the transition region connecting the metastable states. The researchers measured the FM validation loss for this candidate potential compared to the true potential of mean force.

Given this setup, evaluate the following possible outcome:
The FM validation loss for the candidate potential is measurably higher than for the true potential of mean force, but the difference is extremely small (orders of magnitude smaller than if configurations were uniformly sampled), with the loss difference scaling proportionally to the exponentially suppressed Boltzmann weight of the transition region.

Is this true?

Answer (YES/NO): NO